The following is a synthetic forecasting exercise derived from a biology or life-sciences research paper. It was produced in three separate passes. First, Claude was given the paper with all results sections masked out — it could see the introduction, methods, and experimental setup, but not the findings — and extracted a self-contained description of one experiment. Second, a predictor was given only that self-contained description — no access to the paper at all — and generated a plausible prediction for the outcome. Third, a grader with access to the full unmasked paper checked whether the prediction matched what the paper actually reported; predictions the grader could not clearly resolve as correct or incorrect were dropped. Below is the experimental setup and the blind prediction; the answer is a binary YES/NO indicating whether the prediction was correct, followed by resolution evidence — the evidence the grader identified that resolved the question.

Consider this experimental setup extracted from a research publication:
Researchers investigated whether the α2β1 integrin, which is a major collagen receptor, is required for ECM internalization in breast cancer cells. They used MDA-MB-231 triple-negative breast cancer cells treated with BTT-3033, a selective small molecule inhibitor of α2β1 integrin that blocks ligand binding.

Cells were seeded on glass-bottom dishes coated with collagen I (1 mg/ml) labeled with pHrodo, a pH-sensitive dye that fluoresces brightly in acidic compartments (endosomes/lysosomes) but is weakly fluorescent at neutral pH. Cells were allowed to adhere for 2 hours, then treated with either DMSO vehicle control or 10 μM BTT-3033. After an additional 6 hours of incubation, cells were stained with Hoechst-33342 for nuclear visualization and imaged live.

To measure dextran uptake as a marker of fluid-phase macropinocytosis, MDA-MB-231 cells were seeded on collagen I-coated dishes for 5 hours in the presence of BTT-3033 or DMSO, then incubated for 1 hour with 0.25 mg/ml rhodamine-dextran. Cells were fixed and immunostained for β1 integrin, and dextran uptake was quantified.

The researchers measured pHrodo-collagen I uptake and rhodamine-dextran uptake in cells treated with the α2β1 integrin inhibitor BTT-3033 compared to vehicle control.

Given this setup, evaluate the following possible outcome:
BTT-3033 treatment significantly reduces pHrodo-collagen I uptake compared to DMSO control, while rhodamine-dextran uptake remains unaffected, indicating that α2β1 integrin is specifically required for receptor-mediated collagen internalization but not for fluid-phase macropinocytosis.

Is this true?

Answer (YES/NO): NO